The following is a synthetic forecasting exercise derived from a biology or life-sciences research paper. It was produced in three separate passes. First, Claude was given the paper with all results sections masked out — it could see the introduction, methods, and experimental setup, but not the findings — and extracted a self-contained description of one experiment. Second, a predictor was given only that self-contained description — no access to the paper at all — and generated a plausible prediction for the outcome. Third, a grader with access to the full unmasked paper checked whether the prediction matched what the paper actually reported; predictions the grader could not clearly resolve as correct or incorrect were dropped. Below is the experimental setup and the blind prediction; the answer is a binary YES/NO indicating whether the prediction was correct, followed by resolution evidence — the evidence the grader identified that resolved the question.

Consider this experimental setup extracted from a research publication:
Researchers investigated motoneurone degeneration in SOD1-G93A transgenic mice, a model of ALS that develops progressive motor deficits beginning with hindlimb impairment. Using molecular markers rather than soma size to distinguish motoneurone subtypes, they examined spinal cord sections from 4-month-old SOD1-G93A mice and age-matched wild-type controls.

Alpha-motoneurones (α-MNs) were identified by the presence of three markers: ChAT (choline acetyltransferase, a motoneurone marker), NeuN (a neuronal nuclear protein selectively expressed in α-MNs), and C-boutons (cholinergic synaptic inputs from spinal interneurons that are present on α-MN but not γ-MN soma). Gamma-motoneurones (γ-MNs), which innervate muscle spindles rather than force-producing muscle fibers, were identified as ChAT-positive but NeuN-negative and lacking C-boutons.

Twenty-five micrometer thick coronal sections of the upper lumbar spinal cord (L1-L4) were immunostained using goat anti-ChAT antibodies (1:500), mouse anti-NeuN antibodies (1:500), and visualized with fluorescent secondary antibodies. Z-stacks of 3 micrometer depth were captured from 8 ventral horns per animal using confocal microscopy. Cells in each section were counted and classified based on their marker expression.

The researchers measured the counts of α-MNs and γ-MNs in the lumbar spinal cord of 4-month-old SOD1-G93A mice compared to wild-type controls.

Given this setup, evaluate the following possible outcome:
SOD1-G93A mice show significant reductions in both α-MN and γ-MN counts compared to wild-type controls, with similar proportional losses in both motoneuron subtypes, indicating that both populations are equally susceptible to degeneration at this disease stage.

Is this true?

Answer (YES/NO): NO